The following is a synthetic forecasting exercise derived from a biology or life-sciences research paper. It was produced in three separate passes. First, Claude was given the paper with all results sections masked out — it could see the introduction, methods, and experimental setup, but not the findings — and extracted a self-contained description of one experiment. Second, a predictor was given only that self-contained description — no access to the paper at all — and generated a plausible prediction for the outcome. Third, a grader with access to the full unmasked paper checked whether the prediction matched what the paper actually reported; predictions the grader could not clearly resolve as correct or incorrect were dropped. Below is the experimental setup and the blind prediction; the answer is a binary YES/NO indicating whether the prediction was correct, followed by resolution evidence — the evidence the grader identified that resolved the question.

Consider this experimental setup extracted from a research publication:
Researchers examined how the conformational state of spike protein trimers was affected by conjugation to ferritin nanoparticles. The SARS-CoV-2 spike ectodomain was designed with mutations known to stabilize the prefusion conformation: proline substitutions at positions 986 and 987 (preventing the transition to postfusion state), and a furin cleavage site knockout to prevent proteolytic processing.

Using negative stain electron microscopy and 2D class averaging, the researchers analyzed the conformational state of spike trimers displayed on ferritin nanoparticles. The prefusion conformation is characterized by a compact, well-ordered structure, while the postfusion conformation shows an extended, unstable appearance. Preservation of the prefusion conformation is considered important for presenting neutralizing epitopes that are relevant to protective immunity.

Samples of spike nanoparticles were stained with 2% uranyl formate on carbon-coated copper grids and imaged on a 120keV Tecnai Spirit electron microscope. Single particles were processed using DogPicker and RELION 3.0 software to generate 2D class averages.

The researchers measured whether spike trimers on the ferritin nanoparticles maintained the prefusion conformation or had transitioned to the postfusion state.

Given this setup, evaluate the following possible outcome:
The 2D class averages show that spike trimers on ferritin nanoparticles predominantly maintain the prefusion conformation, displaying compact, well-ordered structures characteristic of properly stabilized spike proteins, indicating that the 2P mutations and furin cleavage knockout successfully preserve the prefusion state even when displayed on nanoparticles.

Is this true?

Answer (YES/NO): YES